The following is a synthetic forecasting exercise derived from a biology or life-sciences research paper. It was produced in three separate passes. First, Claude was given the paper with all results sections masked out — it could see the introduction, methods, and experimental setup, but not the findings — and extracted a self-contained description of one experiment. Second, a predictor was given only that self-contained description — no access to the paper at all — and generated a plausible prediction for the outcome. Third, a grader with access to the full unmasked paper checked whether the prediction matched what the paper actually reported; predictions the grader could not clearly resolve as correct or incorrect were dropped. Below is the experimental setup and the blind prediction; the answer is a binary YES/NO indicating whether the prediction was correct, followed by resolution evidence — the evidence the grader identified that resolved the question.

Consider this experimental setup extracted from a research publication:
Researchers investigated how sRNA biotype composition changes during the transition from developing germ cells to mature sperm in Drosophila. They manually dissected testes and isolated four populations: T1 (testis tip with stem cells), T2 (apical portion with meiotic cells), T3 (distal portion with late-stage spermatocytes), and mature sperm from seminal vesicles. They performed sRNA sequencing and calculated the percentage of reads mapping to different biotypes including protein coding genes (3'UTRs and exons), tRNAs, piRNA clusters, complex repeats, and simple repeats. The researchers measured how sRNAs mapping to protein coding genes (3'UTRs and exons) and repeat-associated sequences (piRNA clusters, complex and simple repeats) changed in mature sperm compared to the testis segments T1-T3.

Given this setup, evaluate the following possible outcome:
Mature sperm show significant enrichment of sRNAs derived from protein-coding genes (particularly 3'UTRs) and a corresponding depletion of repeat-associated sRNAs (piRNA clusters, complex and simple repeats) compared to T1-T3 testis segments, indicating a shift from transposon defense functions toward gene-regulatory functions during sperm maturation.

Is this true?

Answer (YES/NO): YES